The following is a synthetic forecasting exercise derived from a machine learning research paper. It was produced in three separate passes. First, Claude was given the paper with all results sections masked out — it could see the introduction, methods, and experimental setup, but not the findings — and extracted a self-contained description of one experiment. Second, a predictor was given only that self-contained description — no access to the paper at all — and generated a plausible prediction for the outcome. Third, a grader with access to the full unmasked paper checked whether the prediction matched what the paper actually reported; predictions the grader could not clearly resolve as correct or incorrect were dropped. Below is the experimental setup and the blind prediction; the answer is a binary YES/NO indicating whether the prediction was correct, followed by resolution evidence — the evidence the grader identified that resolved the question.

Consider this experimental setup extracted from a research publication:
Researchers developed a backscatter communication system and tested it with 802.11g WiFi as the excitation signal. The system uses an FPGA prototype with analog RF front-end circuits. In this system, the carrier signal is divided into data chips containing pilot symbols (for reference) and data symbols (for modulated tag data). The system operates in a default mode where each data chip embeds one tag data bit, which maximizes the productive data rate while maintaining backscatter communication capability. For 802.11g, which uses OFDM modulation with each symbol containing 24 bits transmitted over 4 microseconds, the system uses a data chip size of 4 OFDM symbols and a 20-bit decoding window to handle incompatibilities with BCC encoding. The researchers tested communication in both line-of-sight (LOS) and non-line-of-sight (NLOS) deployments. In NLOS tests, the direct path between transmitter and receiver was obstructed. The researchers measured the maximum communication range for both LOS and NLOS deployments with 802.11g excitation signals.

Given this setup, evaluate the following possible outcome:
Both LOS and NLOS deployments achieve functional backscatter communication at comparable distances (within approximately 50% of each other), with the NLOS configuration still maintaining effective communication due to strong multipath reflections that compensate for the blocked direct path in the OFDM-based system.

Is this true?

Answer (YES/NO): YES